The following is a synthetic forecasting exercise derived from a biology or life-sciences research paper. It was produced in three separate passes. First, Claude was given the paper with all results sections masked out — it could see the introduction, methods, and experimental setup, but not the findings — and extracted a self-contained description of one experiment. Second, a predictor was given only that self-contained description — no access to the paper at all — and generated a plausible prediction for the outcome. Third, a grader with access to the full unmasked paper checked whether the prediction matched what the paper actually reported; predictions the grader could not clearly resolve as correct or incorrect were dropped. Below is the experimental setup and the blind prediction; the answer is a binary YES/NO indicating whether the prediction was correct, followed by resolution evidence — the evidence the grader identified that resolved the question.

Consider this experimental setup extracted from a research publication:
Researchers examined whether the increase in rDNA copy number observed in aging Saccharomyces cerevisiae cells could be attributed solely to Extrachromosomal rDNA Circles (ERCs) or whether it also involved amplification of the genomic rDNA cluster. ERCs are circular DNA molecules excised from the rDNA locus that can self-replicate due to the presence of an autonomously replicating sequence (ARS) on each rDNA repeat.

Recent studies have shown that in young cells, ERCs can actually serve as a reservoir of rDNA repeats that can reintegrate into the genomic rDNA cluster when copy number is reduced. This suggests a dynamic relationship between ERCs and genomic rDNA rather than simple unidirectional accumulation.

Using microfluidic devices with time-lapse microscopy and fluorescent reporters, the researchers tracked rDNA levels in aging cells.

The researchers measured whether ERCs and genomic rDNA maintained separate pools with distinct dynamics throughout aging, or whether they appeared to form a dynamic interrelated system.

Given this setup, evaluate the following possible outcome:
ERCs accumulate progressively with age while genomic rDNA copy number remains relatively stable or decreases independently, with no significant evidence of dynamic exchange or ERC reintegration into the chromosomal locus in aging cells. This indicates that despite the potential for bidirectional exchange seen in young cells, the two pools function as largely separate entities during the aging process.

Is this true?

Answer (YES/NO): NO